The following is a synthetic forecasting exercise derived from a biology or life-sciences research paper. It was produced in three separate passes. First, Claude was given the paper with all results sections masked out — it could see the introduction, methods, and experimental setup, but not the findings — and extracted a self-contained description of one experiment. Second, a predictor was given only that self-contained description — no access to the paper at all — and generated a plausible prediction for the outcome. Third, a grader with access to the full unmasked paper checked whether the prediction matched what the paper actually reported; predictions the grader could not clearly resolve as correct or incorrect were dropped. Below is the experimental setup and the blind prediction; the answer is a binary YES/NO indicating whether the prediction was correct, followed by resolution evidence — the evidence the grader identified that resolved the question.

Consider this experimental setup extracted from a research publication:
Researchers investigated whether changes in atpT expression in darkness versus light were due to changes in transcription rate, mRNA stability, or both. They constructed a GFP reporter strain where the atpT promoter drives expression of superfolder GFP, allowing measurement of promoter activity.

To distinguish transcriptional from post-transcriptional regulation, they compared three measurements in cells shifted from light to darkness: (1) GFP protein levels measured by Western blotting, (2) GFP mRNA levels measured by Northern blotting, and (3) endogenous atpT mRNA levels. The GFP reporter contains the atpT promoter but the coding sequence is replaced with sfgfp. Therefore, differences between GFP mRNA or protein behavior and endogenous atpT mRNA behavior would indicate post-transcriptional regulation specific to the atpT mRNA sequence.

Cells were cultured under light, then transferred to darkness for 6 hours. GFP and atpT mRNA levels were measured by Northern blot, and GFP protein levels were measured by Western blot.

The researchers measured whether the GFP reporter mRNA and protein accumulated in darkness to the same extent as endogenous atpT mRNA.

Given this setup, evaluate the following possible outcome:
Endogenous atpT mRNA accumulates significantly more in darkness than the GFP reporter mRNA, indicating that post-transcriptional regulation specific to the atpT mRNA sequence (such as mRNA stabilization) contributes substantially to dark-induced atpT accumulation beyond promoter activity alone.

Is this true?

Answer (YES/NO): NO